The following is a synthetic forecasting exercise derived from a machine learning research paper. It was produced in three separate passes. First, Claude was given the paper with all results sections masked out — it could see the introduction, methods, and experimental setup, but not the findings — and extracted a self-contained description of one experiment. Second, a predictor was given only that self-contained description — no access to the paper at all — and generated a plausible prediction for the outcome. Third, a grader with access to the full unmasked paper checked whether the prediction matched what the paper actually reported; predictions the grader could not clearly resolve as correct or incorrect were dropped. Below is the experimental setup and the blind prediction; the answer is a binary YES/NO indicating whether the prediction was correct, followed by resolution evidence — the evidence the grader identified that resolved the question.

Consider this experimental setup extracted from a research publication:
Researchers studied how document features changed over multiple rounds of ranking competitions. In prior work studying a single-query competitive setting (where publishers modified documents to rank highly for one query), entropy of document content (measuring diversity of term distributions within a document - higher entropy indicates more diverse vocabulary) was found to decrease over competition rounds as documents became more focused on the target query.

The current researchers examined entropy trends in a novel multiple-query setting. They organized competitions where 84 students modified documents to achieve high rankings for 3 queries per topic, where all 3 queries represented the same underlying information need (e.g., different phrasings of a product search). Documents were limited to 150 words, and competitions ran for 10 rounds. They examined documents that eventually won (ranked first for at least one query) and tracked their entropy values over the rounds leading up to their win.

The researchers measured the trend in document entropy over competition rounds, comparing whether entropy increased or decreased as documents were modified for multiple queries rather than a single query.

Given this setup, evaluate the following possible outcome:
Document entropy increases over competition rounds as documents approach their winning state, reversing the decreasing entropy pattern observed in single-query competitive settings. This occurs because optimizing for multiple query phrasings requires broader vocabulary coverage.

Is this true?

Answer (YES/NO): YES